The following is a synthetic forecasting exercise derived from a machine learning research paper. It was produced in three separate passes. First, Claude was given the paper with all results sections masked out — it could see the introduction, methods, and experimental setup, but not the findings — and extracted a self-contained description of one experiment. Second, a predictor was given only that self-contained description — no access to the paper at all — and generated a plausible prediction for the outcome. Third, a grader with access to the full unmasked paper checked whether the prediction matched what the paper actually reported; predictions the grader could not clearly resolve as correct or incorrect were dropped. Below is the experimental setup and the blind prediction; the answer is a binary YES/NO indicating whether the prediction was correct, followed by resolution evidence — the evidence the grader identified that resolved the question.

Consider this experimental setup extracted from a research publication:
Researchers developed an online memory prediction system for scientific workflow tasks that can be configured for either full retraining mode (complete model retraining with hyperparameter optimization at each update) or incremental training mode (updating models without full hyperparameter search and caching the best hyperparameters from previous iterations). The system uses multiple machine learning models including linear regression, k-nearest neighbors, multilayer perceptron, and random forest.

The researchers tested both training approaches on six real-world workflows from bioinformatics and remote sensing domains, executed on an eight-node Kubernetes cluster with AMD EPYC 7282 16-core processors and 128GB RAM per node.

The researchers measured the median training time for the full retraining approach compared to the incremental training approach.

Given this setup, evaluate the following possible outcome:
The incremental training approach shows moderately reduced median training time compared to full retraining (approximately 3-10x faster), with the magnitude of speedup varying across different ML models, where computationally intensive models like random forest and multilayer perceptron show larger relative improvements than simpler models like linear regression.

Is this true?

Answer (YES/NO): NO